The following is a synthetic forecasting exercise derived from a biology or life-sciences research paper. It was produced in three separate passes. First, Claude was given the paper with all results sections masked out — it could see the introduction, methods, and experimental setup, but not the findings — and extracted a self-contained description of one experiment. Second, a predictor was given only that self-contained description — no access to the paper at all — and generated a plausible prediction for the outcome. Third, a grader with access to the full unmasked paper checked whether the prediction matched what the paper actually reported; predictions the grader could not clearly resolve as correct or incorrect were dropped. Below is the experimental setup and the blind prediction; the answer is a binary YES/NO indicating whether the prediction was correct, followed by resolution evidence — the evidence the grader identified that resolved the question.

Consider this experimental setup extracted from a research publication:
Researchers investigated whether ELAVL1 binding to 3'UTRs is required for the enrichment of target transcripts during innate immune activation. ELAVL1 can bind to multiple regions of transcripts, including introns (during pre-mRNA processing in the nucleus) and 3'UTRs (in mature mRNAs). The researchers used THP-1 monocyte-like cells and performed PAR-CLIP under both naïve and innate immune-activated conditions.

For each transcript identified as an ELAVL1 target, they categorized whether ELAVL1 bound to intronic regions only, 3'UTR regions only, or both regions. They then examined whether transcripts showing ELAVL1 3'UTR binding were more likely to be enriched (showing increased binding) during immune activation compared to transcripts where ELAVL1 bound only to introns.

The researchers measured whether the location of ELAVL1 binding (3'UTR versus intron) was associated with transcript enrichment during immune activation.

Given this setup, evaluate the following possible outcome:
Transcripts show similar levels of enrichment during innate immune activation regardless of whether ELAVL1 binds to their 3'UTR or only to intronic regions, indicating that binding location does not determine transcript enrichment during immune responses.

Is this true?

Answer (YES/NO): NO